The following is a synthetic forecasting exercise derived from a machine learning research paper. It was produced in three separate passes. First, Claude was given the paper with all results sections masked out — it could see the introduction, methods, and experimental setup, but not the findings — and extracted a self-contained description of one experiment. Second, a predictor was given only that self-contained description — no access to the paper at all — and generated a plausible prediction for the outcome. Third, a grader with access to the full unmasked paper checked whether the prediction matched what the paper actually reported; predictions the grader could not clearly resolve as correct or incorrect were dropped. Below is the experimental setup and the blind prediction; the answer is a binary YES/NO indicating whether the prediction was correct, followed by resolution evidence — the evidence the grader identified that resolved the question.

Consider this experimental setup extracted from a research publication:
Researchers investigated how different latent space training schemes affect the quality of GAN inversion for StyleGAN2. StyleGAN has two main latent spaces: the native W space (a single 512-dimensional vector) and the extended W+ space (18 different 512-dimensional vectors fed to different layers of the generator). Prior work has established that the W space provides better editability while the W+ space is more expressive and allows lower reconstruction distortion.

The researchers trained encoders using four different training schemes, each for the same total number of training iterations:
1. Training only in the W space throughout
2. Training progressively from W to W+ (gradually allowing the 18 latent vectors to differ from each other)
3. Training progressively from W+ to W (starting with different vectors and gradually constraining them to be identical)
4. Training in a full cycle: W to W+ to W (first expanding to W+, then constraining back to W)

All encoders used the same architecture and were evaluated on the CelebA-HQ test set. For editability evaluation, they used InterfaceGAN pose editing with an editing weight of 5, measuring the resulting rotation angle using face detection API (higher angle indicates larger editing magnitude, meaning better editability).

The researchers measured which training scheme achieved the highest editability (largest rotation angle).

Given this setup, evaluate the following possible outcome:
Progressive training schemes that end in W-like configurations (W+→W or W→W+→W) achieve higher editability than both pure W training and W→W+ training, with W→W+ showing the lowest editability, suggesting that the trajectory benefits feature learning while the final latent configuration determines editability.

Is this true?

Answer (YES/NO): YES